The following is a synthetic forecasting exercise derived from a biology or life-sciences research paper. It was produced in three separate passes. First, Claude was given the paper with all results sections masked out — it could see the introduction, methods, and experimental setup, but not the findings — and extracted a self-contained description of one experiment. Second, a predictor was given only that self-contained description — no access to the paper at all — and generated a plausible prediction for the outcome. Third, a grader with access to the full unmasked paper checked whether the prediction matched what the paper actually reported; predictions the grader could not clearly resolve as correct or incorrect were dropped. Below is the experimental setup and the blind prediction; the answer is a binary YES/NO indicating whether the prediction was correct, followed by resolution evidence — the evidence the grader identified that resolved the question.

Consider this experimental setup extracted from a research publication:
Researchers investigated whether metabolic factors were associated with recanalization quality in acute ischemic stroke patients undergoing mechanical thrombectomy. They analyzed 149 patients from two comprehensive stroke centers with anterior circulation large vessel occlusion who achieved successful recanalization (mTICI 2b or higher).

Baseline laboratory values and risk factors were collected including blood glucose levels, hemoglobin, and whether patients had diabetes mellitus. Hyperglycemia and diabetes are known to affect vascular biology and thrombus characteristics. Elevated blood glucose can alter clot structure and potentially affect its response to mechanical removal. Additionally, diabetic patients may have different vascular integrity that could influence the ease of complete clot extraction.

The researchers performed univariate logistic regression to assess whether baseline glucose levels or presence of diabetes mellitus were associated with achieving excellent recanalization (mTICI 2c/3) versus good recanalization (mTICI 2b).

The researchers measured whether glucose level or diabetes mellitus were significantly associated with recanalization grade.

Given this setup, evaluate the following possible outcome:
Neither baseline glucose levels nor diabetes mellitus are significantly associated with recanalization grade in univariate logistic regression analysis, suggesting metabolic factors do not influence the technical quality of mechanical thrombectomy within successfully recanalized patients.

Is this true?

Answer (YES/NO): NO